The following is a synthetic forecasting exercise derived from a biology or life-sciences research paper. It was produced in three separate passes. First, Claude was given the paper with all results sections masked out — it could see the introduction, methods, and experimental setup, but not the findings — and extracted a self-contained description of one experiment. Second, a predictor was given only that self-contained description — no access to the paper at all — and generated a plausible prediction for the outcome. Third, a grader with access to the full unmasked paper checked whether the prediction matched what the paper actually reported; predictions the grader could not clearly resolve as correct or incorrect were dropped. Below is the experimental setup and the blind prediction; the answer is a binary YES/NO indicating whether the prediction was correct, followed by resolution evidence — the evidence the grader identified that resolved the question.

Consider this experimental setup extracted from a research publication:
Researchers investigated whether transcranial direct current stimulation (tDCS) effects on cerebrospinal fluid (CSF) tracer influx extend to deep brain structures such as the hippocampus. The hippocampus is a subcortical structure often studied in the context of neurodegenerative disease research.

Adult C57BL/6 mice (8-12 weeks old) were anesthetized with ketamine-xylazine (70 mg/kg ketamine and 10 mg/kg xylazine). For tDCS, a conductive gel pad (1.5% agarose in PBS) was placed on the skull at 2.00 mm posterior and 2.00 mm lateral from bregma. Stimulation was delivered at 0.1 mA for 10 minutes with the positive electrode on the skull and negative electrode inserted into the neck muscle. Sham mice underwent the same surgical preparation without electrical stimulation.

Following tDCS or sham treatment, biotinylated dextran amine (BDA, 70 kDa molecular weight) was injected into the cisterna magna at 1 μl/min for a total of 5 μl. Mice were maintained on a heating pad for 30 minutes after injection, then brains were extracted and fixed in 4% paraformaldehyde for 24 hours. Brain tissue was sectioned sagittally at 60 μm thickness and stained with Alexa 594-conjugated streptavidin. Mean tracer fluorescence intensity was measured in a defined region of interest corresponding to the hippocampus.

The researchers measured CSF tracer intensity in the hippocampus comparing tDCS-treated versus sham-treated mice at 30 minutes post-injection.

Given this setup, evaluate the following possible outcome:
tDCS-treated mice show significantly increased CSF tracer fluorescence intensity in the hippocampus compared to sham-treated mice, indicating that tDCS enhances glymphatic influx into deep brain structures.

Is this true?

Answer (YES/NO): YES